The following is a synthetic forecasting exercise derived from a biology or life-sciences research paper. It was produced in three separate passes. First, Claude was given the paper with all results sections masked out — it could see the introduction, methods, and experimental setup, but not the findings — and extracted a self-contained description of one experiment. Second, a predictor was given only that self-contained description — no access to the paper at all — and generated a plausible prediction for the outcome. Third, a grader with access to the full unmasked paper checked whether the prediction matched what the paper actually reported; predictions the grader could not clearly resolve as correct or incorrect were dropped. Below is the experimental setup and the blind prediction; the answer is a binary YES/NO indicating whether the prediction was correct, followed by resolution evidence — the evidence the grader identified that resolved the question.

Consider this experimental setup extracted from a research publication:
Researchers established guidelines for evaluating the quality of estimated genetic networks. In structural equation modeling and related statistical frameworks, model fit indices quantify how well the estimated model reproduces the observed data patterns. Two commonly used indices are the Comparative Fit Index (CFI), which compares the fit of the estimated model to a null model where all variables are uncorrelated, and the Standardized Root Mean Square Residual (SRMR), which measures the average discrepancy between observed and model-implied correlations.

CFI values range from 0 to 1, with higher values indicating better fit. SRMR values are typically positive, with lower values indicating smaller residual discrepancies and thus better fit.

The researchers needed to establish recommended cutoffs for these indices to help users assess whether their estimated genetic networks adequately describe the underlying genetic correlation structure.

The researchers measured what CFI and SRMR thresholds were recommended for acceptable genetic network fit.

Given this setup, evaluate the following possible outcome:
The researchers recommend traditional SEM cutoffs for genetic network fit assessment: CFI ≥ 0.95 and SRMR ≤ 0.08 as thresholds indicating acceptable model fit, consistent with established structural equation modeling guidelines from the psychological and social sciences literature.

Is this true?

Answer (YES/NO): NO